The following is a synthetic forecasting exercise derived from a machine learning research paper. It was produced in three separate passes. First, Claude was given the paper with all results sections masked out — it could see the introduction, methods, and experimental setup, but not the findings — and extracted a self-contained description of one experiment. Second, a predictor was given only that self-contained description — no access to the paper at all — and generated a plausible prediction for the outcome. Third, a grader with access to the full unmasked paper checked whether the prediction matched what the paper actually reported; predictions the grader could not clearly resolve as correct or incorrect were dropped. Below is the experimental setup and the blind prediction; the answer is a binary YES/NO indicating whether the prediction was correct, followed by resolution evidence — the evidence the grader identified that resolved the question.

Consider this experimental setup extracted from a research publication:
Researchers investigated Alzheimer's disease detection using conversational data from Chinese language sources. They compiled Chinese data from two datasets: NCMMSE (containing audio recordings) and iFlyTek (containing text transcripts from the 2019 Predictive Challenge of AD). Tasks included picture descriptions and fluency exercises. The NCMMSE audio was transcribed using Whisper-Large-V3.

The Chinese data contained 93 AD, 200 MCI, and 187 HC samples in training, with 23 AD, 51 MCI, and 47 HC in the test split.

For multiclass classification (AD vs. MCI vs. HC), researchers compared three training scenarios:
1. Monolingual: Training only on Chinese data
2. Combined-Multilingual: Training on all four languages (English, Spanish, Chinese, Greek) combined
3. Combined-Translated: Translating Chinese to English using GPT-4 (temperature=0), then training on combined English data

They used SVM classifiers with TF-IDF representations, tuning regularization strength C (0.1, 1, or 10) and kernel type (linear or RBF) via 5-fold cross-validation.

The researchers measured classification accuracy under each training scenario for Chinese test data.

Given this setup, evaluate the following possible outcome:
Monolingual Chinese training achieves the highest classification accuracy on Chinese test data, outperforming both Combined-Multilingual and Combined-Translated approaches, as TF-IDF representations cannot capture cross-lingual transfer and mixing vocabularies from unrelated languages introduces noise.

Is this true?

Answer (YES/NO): NO